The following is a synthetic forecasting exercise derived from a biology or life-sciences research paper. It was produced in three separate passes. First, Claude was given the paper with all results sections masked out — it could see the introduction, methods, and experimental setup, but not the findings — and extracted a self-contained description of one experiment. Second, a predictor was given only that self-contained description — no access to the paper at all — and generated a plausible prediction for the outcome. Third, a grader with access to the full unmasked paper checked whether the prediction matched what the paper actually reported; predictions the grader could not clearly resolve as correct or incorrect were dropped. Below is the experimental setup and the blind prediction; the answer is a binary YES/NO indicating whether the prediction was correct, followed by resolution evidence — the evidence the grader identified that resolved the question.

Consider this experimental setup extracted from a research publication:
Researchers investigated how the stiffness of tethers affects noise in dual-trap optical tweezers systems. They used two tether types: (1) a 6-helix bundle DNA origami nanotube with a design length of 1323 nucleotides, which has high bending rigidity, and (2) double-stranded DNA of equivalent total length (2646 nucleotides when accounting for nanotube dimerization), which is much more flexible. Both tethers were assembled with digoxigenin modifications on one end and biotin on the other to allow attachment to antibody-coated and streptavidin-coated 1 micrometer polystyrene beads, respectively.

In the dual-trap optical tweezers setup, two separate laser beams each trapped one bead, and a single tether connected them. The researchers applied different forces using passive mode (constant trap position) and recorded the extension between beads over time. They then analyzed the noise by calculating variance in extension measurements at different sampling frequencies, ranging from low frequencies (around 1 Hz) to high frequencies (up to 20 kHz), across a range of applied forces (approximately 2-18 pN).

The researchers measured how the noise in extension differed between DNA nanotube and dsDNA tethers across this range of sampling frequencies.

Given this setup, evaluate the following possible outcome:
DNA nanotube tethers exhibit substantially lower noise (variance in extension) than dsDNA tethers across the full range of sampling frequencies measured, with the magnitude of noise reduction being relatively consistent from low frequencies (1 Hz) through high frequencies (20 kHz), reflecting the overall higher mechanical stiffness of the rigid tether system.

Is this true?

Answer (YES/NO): NO